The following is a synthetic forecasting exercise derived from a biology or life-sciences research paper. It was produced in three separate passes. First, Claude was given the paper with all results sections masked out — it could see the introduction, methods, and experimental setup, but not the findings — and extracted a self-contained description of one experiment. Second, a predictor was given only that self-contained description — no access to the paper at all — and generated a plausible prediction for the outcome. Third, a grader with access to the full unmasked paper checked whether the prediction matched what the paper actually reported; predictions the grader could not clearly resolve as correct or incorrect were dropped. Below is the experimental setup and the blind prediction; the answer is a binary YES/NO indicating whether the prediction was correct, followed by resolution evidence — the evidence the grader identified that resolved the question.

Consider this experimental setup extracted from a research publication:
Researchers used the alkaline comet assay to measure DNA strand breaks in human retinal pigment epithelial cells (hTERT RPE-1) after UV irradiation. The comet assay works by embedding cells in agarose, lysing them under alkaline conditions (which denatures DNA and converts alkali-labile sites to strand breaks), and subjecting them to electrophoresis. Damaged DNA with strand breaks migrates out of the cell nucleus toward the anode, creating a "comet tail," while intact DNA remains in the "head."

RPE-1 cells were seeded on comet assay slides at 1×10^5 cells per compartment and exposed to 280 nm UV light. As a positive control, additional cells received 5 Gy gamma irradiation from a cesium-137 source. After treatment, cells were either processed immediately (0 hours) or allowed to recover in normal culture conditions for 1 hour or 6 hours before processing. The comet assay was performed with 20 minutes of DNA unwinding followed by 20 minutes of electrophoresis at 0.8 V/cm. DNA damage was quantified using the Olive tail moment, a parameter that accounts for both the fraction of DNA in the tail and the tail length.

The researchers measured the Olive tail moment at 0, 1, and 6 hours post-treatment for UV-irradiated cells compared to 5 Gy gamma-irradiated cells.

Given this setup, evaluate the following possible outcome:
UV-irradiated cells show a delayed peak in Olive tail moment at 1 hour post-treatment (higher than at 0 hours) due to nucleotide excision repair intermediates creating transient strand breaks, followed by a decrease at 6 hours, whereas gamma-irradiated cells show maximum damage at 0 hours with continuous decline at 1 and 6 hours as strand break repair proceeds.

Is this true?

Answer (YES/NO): NO